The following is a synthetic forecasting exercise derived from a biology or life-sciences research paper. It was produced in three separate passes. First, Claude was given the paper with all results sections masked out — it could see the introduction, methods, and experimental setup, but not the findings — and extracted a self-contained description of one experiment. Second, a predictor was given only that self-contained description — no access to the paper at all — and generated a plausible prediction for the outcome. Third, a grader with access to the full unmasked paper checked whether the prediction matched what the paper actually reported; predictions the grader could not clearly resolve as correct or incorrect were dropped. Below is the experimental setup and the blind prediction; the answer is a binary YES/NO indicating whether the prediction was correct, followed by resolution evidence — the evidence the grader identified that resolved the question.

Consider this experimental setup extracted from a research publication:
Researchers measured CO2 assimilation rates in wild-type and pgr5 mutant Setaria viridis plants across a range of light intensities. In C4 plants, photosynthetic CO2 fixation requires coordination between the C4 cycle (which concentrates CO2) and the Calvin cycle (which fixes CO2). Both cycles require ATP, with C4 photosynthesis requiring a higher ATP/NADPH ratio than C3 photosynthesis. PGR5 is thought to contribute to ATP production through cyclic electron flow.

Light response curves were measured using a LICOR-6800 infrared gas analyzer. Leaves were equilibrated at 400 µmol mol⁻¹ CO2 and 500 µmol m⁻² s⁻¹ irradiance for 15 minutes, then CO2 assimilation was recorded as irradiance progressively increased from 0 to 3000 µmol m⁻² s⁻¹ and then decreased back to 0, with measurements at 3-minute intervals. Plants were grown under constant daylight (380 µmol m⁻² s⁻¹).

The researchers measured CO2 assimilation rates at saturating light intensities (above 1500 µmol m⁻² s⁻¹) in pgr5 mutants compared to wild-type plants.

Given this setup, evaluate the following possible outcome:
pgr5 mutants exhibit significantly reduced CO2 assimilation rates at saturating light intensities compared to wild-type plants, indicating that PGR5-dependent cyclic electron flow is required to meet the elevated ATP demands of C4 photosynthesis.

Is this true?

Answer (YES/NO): NO